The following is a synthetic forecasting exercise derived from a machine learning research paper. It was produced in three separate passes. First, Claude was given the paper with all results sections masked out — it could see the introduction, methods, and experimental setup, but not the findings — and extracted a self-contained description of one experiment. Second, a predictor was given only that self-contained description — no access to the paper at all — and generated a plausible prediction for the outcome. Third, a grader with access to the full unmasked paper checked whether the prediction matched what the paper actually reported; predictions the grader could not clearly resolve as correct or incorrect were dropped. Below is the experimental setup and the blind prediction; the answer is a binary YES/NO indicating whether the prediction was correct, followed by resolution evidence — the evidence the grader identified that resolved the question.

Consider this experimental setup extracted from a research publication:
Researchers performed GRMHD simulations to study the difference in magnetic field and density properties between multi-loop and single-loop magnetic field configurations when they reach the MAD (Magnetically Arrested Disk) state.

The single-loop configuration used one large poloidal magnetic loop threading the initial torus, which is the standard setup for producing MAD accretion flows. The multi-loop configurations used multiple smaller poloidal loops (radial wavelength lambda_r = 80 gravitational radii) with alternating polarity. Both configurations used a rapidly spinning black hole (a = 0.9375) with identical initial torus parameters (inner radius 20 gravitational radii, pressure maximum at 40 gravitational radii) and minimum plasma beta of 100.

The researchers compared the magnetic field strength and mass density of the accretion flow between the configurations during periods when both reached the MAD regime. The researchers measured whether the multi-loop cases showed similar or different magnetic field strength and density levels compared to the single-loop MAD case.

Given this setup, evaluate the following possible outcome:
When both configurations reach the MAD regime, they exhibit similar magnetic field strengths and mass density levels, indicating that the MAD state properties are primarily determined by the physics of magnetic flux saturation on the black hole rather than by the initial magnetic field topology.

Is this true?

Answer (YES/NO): NO